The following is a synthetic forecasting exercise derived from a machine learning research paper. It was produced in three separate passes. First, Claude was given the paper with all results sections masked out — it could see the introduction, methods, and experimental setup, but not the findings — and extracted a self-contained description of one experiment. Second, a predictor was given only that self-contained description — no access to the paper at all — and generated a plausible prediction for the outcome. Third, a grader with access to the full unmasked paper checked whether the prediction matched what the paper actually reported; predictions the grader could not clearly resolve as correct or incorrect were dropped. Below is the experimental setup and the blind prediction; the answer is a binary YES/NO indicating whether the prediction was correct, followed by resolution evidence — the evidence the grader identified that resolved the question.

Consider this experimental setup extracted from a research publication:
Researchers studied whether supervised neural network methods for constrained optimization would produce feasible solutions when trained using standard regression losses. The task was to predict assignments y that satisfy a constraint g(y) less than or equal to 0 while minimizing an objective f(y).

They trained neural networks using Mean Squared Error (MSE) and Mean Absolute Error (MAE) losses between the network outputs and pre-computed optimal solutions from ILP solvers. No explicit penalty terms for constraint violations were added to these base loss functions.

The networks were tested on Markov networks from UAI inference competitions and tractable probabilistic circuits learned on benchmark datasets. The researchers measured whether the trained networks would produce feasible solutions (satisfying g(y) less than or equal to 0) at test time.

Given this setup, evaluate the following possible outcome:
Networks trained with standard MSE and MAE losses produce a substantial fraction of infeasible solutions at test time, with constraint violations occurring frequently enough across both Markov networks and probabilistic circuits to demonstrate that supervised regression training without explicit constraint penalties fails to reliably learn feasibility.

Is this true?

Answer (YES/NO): YES